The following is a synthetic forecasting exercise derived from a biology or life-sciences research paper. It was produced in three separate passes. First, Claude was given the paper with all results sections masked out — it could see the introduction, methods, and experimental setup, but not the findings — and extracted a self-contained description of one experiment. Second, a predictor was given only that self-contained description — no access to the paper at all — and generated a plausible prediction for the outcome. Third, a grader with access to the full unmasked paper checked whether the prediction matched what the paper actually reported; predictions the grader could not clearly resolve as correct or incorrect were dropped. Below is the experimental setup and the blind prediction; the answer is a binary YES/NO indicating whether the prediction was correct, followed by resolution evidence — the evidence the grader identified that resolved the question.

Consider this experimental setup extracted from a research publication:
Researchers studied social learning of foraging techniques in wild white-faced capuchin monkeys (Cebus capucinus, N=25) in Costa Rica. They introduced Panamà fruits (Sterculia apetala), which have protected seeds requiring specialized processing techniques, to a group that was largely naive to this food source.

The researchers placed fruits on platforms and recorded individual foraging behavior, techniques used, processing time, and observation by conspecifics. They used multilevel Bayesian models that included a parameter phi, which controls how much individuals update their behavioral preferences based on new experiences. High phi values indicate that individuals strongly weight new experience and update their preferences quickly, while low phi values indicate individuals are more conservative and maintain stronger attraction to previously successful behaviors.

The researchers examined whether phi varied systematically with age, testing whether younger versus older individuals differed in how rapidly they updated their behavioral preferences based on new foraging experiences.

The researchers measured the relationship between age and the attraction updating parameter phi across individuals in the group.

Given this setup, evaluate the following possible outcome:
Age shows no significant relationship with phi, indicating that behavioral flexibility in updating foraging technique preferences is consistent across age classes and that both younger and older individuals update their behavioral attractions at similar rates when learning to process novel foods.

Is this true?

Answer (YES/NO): NO